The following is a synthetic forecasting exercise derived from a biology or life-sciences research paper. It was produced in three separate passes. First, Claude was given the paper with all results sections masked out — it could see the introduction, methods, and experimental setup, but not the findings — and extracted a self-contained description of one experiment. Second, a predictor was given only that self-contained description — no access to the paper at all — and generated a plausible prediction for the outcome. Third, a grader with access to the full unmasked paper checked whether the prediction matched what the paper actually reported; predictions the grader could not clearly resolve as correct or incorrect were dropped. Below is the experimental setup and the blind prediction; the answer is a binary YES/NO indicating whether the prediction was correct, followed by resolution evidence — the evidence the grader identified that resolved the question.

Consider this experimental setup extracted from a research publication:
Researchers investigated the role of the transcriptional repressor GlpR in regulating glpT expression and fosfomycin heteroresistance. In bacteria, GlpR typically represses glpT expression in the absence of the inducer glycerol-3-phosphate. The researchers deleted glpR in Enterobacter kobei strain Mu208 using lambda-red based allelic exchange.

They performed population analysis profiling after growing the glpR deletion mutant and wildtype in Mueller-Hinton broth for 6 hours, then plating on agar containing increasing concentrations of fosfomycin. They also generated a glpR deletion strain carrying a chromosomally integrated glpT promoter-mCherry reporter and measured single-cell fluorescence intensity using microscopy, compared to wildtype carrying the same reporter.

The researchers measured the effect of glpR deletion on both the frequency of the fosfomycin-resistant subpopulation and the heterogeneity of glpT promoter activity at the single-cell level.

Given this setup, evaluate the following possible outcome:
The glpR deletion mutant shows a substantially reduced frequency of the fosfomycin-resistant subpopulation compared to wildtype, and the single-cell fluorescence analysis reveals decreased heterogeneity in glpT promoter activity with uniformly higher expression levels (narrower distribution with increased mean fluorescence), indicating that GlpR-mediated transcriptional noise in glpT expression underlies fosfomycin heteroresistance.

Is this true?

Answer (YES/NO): YES